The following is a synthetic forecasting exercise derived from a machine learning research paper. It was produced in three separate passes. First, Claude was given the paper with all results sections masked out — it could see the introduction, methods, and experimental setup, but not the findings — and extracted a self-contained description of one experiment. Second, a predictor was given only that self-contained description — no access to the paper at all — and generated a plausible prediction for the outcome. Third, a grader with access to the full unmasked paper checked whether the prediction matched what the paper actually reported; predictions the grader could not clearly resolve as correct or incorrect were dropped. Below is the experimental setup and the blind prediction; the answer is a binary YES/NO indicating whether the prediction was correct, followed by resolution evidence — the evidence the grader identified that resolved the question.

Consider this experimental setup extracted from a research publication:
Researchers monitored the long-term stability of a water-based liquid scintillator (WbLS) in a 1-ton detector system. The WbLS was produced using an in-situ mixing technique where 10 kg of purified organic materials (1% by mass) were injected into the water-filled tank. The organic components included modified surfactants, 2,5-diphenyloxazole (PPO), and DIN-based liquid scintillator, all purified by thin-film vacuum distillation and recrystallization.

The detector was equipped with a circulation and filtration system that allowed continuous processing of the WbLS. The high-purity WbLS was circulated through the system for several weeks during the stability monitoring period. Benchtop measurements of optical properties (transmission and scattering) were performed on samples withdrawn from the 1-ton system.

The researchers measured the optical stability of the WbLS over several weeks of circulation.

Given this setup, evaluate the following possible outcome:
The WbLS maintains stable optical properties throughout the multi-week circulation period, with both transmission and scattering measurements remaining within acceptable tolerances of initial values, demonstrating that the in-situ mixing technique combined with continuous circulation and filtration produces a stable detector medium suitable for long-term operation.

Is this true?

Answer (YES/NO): YES